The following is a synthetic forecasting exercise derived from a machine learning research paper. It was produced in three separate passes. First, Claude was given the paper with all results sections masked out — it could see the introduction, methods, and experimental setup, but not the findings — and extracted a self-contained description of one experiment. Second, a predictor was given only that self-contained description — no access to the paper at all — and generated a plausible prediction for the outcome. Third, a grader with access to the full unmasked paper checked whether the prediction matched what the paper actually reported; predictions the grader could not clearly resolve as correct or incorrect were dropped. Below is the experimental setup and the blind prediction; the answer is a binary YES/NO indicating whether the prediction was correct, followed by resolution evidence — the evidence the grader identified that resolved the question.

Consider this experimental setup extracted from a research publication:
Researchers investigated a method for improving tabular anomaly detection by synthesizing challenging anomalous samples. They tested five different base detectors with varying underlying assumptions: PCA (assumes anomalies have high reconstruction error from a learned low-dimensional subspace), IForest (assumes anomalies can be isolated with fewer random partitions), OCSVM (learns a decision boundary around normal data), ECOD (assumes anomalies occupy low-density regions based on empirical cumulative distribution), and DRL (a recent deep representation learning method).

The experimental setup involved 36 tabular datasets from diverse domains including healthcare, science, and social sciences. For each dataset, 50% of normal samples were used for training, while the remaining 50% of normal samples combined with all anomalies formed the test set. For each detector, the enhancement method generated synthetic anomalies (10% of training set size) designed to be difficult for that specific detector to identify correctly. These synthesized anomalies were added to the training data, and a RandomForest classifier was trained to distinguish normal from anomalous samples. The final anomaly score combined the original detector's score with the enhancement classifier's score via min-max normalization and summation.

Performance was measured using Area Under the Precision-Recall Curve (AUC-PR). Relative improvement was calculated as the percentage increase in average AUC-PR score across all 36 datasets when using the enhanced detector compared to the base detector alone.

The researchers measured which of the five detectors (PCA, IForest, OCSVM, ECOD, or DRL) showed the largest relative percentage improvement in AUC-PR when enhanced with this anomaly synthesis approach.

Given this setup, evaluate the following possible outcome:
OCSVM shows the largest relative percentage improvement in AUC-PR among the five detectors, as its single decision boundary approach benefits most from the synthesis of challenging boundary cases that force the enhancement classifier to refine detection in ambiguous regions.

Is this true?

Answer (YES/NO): YES